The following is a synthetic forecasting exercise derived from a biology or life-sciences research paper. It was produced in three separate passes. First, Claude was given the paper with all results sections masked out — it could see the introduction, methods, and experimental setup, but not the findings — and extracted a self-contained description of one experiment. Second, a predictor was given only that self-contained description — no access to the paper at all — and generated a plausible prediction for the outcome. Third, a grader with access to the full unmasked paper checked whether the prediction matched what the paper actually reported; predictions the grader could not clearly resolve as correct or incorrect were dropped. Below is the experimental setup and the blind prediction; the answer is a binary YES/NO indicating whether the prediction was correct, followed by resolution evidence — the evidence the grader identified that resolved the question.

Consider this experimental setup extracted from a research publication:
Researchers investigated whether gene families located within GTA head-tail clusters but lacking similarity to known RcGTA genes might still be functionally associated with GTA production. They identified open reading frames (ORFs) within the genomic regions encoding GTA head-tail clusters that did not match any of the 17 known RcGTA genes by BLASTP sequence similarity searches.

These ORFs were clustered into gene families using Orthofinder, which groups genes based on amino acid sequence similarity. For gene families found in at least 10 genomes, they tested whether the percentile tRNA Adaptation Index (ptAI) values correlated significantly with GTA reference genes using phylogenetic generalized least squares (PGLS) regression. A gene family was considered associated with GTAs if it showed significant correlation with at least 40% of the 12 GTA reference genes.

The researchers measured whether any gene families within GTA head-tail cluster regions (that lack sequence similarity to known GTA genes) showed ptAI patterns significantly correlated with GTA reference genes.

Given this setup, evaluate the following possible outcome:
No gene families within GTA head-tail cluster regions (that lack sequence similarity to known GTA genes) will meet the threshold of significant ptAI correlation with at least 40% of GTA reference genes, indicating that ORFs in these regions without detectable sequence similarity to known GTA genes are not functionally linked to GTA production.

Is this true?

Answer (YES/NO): NO